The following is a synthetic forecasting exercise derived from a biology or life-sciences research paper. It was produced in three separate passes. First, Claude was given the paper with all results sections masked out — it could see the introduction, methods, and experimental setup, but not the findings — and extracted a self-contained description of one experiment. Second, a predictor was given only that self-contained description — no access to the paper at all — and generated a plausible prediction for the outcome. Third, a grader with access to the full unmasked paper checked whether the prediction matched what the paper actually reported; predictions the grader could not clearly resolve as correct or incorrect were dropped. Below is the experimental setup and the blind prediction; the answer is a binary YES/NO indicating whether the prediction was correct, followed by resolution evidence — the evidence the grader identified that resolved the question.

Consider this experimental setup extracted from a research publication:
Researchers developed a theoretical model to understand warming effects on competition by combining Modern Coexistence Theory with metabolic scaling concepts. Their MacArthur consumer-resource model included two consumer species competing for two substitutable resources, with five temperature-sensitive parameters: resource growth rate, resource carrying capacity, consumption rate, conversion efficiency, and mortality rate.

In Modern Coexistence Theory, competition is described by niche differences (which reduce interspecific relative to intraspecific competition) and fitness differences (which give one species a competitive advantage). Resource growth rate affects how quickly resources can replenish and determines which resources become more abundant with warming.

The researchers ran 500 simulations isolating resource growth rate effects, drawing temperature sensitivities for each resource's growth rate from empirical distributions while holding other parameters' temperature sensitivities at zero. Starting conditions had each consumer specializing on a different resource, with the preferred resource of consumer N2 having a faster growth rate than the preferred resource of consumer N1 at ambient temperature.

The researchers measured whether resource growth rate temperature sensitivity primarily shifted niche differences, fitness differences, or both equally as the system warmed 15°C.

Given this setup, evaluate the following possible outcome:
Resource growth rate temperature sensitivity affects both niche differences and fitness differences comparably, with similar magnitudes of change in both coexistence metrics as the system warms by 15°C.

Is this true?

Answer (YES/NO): NO